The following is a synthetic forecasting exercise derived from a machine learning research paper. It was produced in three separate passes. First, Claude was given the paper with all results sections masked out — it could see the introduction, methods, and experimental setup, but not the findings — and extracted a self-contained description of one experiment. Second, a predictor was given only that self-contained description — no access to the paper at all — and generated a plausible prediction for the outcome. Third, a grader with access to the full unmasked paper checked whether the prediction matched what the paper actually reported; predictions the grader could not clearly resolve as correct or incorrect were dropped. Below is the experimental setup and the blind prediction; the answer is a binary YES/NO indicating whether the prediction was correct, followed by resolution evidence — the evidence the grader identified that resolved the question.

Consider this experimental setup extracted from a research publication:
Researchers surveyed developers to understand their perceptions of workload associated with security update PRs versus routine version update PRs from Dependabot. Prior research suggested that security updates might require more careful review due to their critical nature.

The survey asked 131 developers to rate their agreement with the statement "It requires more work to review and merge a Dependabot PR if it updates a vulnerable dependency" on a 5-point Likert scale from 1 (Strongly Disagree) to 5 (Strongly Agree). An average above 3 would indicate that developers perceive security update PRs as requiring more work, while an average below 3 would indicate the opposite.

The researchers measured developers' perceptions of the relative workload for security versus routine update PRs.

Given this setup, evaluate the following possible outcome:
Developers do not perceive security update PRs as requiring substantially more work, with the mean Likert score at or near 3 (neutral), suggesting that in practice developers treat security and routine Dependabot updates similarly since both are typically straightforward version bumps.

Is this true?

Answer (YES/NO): NO